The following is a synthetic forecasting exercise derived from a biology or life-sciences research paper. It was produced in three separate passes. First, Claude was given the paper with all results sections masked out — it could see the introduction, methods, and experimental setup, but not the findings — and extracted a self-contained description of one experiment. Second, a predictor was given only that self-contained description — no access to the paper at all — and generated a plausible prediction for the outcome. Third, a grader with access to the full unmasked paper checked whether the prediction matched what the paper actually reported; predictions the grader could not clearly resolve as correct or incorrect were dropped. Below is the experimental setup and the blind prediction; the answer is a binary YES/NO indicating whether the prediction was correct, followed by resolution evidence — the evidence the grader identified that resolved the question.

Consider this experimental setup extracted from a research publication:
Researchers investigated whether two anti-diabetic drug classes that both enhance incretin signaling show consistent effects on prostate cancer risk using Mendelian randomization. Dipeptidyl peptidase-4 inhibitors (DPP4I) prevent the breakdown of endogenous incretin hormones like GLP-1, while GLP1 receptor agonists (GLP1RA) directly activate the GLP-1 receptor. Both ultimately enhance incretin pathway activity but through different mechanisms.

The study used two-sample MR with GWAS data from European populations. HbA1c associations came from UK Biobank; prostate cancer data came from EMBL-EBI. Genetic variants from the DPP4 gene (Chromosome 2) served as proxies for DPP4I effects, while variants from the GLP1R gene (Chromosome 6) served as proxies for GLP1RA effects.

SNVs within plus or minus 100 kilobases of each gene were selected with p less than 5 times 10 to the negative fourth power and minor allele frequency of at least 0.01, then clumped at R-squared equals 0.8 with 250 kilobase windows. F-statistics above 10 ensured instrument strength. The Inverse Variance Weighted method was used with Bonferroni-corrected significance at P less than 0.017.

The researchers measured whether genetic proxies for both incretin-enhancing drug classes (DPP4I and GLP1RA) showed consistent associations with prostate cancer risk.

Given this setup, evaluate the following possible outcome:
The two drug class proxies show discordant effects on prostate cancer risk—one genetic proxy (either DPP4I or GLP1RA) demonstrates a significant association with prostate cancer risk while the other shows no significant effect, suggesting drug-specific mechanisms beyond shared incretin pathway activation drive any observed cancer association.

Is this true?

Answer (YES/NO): YES